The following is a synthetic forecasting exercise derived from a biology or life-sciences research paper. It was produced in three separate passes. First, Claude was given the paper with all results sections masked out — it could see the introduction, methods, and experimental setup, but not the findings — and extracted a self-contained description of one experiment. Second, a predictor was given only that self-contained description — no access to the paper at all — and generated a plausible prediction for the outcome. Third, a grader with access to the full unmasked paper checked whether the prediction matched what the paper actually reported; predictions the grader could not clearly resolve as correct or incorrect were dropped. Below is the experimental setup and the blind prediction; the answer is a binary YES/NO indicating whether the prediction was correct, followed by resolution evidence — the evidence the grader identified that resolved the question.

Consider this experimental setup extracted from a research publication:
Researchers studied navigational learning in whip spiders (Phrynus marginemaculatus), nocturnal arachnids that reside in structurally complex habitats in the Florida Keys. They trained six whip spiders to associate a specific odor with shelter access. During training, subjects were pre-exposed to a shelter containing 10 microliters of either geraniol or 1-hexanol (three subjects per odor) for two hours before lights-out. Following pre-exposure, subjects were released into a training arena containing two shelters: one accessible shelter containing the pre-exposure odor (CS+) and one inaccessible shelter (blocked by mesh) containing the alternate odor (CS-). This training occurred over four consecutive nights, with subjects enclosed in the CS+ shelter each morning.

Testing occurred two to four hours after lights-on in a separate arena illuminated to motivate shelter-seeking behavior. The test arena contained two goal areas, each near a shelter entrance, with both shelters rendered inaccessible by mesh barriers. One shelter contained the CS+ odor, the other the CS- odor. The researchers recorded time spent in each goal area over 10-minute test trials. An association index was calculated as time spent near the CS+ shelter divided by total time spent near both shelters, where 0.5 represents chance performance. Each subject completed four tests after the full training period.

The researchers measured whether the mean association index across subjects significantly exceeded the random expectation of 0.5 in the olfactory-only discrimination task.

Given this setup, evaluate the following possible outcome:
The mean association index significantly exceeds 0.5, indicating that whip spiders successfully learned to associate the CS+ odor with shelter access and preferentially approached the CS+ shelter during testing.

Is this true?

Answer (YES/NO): YES